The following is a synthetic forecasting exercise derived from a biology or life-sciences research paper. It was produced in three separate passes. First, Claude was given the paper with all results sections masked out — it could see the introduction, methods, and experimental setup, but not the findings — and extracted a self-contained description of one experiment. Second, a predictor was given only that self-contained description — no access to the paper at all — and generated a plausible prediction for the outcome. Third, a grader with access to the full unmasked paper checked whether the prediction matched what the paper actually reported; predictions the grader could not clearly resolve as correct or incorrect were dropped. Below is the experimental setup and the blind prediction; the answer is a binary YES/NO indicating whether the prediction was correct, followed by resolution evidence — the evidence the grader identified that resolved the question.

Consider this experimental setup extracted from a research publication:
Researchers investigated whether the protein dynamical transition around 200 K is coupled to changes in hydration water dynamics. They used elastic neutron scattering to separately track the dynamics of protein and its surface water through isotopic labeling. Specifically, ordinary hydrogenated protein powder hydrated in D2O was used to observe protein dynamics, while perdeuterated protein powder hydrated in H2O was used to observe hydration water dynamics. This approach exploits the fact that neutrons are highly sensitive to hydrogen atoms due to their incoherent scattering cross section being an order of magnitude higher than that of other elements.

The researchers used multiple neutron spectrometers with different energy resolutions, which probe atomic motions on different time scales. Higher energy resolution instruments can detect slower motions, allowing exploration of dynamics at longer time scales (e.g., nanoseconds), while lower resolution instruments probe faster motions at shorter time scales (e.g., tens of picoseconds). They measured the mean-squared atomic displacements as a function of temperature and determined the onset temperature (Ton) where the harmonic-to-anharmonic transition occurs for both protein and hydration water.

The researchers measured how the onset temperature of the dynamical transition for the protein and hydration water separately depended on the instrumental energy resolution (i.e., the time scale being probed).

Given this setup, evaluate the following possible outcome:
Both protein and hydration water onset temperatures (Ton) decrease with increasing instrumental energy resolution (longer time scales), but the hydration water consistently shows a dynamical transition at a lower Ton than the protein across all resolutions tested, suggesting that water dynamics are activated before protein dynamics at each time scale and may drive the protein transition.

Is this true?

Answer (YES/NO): NO